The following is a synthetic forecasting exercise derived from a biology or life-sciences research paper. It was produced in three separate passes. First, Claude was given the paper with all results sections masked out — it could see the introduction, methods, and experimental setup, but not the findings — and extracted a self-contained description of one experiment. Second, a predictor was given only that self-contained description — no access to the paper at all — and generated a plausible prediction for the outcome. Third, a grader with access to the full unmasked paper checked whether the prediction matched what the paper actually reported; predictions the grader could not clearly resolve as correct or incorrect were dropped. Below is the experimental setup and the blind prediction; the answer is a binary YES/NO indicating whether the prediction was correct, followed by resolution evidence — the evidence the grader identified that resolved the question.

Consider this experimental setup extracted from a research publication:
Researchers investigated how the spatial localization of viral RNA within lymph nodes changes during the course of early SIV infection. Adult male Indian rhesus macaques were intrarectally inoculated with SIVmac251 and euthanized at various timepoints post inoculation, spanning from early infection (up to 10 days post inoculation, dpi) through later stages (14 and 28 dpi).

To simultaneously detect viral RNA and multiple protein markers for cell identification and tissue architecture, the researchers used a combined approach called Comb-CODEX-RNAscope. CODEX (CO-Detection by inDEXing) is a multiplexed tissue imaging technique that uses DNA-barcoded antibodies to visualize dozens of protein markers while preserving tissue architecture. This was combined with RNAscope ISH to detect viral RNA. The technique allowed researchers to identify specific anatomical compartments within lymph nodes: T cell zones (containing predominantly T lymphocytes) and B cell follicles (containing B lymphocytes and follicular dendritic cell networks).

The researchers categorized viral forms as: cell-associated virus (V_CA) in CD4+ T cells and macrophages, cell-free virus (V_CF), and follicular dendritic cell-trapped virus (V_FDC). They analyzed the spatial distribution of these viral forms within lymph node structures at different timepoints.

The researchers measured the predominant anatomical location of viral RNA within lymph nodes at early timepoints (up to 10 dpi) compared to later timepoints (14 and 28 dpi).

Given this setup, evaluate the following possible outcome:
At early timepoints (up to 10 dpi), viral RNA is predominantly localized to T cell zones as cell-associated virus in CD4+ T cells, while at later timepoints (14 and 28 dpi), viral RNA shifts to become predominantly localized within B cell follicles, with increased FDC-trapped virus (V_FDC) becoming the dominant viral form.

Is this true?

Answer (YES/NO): YES